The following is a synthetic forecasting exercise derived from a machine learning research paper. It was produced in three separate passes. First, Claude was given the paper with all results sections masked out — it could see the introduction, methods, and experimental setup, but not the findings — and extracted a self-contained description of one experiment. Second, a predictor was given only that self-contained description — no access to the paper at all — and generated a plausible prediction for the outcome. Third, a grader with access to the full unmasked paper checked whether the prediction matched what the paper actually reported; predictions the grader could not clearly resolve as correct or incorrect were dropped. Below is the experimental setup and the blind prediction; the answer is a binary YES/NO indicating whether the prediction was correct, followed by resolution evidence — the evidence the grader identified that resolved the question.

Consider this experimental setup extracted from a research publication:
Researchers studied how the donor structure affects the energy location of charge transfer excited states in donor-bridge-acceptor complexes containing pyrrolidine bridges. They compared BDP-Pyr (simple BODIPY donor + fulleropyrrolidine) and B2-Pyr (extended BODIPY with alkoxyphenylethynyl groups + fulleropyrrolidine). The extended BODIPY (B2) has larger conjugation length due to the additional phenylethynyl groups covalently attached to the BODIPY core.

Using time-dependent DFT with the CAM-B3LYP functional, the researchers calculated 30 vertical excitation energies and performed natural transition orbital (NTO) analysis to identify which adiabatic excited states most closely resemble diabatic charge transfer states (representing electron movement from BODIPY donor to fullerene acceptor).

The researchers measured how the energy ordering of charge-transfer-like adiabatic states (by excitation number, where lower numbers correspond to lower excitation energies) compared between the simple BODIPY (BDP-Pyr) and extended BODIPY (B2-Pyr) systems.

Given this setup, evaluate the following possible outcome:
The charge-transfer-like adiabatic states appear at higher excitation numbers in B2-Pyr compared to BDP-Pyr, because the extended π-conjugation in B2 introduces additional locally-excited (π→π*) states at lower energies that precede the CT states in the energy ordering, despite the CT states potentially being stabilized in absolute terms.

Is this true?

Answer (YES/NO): NO